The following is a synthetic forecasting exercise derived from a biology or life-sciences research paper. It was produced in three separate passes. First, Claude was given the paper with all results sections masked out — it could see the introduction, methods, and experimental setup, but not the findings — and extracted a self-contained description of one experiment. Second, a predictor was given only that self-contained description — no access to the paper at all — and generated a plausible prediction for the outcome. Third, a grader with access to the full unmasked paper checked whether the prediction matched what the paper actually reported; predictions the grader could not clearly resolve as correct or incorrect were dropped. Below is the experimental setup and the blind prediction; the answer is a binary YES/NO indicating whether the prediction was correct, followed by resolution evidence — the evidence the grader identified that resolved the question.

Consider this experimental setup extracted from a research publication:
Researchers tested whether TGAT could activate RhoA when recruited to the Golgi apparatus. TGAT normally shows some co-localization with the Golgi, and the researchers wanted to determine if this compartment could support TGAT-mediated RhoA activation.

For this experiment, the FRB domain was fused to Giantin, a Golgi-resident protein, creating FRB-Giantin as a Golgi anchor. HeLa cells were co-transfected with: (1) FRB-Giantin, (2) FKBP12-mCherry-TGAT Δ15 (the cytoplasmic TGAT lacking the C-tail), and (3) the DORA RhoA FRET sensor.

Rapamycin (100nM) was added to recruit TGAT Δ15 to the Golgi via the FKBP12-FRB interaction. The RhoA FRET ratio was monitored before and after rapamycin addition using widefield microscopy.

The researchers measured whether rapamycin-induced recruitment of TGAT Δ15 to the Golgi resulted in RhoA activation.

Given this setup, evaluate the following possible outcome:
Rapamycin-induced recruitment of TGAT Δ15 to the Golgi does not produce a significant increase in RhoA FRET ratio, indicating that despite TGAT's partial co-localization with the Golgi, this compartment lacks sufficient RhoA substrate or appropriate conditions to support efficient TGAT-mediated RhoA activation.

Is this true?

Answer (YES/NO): YES